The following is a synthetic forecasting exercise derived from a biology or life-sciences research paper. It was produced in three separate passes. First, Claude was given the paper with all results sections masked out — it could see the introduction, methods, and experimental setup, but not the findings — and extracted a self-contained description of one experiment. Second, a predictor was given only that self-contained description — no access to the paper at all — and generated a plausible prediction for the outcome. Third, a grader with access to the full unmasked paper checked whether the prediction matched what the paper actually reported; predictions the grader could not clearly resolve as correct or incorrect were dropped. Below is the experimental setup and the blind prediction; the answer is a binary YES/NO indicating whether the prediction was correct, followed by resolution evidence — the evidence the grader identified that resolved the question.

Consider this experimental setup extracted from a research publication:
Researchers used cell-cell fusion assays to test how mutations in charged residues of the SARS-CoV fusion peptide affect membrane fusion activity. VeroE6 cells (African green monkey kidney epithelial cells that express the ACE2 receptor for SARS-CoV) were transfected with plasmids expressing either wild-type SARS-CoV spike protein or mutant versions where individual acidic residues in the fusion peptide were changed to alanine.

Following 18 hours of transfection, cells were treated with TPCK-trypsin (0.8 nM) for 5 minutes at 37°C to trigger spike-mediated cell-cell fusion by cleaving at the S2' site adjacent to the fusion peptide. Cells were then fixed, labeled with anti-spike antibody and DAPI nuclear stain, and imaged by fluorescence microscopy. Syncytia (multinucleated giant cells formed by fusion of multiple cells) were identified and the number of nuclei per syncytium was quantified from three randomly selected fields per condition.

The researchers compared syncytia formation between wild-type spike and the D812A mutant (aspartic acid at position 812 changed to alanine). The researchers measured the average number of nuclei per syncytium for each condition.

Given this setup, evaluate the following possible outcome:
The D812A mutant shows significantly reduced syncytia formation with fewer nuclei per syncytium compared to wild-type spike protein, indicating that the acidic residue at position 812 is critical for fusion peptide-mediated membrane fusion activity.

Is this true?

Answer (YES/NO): YES